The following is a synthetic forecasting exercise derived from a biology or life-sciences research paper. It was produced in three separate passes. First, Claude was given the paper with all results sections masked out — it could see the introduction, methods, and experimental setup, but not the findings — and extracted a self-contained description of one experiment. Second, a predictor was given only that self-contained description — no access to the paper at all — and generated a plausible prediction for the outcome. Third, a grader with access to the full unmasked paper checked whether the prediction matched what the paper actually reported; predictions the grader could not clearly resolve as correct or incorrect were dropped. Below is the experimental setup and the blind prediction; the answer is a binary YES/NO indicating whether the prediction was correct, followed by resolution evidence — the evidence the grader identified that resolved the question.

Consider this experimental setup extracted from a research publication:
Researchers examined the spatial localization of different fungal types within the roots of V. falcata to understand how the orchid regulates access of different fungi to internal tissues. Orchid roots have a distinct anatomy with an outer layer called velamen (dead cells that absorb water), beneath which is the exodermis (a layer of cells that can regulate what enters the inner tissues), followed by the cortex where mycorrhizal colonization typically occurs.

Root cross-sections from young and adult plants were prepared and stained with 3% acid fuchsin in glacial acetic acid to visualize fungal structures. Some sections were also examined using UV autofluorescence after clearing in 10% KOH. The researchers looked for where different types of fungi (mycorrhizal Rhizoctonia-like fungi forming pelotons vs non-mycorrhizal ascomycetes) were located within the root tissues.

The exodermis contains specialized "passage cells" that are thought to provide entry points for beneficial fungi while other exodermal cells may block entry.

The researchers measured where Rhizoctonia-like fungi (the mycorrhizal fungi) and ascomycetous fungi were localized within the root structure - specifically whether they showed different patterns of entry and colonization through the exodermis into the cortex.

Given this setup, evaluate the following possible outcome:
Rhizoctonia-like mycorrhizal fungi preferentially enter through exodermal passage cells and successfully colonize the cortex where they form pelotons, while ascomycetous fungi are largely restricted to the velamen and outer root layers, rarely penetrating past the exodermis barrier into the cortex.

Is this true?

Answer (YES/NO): YES